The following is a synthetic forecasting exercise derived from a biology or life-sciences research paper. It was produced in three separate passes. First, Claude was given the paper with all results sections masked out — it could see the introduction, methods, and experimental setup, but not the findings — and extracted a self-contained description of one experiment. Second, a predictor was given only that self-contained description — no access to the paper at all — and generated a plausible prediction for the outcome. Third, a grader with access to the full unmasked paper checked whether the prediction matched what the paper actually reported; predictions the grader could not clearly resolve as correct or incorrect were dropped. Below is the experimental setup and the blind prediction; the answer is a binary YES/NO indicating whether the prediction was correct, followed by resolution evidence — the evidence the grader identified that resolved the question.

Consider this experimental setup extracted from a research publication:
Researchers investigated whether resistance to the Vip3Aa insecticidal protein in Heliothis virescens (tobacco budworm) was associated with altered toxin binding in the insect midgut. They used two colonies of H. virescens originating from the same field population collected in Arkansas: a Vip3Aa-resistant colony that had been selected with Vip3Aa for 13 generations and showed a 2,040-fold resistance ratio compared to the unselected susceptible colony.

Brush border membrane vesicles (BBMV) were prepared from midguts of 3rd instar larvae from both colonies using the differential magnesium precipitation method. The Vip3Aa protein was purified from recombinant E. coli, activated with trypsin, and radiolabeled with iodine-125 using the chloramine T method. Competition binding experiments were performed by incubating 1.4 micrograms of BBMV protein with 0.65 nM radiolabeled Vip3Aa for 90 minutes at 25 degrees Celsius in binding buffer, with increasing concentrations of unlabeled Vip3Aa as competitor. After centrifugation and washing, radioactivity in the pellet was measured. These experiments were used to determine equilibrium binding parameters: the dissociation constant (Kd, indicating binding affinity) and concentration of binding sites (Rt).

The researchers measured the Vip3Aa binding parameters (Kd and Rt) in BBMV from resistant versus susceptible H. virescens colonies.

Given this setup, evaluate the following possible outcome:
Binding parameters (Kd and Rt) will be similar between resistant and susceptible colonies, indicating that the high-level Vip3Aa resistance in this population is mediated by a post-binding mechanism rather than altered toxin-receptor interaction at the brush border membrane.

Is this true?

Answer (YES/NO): YES